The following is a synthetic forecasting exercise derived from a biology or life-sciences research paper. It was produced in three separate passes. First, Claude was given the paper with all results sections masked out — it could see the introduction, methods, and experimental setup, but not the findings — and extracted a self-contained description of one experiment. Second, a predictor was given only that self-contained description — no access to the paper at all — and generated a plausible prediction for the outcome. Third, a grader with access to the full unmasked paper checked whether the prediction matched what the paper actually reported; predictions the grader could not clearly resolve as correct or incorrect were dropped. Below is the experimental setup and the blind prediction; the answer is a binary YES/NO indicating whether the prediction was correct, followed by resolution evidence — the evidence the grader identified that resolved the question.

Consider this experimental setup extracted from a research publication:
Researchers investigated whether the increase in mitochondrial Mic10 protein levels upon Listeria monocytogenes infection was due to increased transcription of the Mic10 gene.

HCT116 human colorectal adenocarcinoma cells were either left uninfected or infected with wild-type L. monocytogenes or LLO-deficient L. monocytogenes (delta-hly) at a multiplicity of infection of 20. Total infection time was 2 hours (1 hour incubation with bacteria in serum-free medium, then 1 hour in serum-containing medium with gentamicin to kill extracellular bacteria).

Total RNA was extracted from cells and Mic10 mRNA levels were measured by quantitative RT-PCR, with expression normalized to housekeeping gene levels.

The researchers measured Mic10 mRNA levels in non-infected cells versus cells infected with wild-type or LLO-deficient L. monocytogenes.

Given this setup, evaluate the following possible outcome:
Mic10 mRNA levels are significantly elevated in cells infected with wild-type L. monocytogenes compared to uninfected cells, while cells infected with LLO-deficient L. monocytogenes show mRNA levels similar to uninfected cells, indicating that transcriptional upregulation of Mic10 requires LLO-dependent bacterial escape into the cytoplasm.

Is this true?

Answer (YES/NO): NO